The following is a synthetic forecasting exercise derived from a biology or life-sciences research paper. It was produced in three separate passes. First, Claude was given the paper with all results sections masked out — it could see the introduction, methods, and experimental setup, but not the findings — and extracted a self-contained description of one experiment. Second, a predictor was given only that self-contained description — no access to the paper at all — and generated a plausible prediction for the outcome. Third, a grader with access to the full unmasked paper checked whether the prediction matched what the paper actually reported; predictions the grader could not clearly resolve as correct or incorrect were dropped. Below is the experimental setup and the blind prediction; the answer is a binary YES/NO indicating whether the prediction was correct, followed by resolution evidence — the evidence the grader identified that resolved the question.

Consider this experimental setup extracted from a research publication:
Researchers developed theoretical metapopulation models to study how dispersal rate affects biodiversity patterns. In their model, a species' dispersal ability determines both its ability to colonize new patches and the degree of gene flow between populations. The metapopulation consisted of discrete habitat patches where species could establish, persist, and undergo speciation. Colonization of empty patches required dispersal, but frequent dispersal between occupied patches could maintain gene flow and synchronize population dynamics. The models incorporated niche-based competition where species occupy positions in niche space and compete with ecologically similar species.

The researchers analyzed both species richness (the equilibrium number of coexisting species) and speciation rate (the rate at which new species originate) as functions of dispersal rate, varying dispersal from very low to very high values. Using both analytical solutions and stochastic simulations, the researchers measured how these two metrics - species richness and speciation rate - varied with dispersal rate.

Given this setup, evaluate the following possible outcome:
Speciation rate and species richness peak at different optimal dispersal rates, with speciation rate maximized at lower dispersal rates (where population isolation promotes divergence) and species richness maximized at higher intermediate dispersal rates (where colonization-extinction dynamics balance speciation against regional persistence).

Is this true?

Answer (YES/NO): NO